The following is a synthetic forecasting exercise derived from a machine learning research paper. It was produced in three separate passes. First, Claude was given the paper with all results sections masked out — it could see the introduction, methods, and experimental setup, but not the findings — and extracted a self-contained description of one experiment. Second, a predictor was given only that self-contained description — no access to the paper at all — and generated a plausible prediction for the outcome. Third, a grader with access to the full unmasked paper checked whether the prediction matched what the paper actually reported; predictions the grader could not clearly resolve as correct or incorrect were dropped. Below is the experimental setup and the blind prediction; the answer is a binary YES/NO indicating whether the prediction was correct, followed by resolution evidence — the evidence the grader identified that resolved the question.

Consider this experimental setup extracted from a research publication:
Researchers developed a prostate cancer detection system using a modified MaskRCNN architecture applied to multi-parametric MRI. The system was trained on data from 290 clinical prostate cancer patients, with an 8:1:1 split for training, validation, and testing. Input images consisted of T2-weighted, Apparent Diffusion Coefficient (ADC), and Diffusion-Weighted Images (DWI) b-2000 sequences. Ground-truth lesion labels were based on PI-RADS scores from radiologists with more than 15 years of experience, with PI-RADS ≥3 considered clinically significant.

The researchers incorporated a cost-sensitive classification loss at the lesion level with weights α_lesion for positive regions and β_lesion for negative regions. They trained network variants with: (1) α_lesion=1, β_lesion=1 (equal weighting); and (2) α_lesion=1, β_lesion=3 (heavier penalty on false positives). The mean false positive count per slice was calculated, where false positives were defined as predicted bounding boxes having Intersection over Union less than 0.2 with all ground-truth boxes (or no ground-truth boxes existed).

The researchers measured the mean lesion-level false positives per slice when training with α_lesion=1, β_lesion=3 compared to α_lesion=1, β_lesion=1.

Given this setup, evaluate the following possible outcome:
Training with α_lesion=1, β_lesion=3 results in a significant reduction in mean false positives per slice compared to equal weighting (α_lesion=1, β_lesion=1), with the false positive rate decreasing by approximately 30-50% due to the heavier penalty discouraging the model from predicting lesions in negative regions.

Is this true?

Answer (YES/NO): YES